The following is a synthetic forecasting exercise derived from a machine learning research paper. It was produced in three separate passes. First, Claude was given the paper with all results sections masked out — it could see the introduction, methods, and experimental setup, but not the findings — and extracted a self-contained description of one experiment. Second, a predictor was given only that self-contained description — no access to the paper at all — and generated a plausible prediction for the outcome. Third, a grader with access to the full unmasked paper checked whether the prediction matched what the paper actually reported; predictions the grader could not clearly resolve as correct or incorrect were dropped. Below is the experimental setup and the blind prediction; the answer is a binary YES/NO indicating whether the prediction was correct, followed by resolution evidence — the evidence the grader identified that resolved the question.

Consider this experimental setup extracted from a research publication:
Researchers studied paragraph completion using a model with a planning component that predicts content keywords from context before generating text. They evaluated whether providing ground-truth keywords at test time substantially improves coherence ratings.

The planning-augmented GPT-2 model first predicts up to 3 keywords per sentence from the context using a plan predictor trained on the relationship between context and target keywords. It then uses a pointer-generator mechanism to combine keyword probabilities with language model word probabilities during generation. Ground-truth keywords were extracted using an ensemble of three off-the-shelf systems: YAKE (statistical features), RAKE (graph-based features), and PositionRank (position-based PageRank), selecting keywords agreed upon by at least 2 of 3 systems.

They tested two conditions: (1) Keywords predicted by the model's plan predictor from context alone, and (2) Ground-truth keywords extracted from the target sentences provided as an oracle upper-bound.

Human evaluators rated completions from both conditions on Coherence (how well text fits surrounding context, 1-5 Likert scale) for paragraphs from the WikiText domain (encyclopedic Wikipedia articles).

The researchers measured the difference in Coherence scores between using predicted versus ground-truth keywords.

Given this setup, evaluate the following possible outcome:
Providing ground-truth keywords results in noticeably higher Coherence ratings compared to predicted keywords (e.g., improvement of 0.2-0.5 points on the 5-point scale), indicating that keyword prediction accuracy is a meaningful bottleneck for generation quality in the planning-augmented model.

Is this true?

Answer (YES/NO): YES